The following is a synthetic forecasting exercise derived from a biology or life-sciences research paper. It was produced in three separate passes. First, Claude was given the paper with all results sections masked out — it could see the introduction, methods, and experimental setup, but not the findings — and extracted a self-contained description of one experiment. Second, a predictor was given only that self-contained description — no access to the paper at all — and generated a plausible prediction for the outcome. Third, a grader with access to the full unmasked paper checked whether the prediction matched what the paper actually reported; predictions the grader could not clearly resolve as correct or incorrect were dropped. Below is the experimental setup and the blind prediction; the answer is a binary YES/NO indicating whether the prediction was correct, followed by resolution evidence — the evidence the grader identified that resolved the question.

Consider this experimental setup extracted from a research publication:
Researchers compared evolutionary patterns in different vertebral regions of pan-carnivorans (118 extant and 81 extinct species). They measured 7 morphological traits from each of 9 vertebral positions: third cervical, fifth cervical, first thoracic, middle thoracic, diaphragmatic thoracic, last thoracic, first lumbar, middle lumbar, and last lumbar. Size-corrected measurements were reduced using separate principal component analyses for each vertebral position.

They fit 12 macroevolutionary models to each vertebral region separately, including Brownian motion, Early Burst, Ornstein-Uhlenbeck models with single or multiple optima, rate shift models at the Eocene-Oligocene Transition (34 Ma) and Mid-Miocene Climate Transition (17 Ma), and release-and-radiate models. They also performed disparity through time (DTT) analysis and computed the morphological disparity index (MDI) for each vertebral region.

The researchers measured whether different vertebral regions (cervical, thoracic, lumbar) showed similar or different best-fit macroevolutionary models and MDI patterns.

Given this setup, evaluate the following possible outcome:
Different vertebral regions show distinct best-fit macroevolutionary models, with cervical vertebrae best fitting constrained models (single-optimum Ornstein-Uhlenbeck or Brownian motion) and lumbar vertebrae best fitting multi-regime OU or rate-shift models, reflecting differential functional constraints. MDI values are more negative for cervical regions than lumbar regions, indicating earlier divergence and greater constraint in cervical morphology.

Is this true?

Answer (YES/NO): NO